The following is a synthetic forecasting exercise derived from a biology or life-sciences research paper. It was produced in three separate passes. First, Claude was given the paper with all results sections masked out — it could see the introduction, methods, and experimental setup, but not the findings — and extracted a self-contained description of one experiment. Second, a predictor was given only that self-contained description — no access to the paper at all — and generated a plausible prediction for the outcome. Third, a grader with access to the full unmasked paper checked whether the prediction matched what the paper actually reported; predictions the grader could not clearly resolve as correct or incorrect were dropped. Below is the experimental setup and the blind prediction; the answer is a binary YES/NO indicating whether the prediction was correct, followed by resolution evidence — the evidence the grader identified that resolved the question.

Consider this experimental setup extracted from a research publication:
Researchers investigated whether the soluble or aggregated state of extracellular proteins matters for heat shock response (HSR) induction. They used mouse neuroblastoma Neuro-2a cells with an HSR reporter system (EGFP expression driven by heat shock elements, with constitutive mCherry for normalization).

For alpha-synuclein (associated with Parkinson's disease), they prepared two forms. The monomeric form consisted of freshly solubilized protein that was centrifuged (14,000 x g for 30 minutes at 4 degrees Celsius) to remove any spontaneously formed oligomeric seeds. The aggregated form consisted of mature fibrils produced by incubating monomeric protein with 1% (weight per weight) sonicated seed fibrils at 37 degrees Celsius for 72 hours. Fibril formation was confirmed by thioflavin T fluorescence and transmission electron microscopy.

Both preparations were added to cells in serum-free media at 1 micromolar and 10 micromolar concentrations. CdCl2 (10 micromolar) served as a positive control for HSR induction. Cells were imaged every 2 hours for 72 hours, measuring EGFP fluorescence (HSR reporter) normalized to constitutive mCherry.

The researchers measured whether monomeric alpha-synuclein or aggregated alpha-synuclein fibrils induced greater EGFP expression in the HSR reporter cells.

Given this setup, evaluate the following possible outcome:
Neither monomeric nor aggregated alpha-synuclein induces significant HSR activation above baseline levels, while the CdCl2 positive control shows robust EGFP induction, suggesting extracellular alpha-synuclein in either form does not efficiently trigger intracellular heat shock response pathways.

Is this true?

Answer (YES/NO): YES